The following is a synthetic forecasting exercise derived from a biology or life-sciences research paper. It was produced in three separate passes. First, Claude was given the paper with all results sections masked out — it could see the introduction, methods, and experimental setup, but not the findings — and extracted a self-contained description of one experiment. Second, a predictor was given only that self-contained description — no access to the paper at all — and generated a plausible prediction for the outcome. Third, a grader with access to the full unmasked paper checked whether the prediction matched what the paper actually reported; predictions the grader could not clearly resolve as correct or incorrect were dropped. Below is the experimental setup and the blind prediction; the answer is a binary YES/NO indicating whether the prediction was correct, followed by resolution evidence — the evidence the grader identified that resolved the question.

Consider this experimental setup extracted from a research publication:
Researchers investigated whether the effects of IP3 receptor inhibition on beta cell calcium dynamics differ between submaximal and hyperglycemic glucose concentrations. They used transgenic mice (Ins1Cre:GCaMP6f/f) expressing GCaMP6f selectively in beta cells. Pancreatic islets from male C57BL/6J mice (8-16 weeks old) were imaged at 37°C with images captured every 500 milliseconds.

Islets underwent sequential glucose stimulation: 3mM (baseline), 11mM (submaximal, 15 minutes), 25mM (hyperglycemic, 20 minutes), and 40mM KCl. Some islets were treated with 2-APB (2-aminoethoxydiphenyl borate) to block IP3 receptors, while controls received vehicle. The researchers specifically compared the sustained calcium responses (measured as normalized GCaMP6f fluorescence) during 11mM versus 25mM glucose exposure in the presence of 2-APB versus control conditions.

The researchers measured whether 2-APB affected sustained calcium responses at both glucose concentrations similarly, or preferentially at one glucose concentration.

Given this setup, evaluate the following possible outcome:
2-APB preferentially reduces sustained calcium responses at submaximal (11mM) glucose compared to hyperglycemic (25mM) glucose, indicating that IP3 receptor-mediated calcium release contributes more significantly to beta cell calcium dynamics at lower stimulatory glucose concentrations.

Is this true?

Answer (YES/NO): NO